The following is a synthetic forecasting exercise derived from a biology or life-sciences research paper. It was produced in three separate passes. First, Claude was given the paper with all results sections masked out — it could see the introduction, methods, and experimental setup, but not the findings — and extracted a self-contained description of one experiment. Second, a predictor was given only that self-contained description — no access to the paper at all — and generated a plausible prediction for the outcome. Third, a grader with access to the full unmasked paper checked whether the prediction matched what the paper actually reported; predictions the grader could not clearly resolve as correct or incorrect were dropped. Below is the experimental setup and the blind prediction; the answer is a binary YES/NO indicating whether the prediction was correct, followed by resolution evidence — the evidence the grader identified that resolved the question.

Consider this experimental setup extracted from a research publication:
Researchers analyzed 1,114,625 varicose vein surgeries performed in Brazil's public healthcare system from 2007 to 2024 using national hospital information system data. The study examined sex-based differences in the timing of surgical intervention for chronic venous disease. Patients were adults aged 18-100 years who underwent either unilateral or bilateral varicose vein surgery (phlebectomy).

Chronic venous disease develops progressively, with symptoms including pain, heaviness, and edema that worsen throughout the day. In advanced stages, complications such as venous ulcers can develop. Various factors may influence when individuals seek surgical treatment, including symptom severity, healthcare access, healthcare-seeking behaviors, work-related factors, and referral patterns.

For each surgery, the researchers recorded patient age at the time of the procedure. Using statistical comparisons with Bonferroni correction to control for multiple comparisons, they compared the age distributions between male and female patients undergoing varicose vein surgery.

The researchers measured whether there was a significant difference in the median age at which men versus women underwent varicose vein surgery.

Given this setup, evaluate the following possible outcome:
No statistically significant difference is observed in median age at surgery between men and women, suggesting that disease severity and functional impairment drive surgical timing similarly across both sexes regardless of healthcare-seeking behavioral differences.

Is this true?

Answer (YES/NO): NO